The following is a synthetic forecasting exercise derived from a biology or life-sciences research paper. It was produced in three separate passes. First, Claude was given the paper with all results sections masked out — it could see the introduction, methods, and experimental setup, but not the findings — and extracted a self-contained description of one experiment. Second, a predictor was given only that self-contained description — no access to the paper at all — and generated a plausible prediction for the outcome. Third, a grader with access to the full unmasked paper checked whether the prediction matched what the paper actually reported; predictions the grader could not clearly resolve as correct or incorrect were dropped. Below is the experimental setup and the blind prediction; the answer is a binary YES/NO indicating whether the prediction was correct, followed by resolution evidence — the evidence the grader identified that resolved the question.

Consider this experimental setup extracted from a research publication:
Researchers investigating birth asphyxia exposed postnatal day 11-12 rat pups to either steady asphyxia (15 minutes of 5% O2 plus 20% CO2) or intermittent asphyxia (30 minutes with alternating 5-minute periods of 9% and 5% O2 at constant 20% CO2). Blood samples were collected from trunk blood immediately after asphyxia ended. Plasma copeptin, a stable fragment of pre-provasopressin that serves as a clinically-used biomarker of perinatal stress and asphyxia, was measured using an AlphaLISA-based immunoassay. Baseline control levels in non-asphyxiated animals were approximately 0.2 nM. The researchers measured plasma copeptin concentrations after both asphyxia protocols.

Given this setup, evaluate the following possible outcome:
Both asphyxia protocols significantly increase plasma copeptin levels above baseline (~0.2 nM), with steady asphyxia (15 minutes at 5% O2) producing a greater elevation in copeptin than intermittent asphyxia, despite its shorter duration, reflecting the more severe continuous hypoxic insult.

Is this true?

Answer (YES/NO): NO